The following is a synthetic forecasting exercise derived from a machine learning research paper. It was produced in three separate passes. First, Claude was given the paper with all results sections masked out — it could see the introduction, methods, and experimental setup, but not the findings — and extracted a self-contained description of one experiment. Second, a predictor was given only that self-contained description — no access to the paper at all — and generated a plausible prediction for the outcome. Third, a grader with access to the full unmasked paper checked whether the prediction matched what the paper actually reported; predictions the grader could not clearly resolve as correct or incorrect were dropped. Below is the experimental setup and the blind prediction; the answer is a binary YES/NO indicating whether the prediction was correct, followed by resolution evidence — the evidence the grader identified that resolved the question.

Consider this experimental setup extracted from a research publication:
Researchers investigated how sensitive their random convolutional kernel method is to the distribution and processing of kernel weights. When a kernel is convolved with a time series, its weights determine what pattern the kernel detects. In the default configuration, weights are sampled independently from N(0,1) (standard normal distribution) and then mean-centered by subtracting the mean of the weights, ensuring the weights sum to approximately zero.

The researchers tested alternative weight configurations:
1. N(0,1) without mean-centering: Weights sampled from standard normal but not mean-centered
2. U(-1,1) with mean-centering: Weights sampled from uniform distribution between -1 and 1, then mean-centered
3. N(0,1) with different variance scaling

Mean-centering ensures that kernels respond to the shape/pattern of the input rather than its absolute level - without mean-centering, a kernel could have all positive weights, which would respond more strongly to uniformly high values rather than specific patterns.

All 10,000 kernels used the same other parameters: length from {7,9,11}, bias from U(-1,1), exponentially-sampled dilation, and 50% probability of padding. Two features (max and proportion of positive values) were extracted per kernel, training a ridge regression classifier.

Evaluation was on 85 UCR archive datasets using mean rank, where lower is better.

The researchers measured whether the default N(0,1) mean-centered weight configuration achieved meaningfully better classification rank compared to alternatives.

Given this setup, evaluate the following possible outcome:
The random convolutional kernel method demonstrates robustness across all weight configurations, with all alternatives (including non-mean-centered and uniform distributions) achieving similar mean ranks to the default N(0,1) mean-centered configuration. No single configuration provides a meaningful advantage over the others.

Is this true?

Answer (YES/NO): NO